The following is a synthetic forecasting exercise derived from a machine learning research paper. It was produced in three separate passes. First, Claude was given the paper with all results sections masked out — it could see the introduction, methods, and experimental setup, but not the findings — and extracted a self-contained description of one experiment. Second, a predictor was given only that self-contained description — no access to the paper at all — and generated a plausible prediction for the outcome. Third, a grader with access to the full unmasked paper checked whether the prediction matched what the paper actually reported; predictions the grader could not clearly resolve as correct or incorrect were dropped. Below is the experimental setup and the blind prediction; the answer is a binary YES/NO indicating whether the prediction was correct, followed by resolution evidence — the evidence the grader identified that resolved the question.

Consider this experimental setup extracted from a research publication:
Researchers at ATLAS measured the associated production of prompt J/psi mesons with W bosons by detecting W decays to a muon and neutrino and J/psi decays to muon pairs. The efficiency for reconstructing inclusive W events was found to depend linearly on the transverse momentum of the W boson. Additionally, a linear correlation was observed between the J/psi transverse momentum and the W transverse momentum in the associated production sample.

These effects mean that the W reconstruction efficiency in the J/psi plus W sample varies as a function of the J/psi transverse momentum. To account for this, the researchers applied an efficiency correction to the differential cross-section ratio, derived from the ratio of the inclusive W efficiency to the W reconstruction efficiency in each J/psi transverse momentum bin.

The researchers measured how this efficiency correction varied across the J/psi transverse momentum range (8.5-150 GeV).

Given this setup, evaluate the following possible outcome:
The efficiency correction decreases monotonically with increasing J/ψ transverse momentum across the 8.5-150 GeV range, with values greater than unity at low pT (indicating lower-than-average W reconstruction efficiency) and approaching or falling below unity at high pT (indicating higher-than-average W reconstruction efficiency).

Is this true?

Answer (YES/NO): NO